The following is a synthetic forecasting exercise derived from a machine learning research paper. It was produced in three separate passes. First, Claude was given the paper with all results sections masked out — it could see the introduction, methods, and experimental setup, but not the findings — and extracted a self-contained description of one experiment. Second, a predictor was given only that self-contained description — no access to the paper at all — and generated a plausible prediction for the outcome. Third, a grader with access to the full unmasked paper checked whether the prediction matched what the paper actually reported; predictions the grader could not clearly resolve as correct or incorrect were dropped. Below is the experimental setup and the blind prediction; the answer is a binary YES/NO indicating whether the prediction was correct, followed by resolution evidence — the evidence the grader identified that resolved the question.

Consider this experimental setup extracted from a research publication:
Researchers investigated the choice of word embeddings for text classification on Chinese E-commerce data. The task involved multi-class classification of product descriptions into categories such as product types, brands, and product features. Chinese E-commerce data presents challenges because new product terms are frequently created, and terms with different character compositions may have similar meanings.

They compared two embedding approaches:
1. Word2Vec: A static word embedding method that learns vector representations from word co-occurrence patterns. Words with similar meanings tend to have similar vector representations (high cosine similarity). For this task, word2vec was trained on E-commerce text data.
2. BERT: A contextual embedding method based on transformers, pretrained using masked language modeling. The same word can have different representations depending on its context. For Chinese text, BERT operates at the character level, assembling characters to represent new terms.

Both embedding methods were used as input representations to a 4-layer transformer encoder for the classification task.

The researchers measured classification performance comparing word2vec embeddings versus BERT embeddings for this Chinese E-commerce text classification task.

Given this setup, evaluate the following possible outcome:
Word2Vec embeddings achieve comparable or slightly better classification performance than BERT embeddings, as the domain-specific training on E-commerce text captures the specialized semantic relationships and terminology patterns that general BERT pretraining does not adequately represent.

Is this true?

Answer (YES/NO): YES